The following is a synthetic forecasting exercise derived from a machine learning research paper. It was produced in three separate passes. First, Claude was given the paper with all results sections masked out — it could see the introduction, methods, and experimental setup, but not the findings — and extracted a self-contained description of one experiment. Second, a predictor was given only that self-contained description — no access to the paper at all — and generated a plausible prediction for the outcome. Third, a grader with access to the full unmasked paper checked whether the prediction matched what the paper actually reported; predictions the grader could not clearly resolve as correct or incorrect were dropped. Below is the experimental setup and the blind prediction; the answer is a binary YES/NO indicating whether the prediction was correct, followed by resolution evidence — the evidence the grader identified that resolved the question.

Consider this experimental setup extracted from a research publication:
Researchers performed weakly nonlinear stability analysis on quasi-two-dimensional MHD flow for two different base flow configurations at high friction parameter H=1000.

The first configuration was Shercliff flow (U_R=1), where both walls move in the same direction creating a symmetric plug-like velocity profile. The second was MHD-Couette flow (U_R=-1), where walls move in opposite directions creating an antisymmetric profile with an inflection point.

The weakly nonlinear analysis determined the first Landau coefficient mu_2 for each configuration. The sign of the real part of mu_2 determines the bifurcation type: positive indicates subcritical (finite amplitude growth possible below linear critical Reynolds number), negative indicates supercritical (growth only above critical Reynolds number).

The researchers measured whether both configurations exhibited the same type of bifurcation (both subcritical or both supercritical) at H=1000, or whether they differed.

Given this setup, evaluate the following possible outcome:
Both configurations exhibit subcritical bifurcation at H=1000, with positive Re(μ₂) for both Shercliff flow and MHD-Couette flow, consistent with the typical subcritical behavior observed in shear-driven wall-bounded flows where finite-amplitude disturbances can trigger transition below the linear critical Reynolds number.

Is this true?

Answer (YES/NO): YES